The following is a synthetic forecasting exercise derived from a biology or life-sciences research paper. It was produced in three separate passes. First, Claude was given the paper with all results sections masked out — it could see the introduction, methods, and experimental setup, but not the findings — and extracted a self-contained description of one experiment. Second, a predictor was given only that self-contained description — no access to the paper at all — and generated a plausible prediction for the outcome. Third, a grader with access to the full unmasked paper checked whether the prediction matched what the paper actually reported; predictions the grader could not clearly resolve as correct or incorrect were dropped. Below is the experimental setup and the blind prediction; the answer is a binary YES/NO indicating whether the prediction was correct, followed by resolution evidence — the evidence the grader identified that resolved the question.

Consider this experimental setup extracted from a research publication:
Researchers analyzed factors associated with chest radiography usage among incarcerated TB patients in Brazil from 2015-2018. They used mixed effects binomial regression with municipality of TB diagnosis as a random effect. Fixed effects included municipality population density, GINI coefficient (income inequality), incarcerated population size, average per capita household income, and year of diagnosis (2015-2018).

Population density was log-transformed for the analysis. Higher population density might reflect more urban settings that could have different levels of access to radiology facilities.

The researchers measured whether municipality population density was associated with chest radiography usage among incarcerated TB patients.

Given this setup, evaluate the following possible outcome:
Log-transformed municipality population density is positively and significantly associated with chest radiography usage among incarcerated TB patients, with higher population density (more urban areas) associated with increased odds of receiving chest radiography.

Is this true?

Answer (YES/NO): NO